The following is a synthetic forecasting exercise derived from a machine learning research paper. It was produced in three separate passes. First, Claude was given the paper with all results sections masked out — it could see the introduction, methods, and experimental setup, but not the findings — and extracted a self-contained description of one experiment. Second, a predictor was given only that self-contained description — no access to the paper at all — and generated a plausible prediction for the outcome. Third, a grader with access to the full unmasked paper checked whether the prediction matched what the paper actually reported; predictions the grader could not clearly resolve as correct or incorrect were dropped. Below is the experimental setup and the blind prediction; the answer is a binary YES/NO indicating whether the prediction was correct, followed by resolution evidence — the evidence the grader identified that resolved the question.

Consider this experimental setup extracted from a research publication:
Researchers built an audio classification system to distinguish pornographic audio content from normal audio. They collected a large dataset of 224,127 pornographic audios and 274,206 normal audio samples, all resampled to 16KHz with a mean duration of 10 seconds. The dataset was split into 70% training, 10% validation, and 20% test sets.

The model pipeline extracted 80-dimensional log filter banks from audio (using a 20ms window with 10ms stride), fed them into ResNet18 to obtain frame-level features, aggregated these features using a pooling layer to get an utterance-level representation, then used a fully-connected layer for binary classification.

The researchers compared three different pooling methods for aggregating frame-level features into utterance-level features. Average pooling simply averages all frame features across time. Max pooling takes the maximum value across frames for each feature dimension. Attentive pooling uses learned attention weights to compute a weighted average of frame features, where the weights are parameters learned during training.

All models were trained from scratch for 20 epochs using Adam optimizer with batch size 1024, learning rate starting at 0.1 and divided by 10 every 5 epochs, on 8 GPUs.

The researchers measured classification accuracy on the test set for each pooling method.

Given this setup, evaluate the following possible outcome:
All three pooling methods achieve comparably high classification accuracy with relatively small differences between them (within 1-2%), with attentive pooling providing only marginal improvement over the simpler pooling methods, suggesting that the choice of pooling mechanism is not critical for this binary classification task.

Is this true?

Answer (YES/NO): NO